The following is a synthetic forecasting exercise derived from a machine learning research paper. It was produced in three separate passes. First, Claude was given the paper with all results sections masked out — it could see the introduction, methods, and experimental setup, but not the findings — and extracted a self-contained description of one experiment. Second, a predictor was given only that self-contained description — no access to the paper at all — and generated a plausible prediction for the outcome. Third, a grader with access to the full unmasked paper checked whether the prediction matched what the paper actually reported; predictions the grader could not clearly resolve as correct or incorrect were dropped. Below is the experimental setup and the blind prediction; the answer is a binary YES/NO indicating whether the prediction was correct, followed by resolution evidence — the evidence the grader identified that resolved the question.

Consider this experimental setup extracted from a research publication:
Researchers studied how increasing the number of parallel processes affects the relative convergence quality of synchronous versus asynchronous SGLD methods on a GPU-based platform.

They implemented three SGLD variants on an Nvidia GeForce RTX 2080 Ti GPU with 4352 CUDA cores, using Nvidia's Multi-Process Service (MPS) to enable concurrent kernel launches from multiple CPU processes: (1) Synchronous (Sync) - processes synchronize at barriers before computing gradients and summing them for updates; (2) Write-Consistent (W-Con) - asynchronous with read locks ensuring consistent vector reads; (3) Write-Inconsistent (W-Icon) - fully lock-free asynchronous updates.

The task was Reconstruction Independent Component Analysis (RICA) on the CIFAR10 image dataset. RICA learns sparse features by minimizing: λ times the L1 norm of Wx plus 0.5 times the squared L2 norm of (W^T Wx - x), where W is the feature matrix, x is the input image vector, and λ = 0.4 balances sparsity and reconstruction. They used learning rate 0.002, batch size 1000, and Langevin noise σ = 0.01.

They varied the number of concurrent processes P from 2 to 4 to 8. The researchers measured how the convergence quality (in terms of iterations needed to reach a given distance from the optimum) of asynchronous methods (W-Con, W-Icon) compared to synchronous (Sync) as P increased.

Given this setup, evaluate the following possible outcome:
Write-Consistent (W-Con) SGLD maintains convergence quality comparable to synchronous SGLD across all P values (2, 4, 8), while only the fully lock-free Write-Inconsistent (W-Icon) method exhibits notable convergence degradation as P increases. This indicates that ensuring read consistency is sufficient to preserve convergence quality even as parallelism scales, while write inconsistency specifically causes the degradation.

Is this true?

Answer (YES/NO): NO